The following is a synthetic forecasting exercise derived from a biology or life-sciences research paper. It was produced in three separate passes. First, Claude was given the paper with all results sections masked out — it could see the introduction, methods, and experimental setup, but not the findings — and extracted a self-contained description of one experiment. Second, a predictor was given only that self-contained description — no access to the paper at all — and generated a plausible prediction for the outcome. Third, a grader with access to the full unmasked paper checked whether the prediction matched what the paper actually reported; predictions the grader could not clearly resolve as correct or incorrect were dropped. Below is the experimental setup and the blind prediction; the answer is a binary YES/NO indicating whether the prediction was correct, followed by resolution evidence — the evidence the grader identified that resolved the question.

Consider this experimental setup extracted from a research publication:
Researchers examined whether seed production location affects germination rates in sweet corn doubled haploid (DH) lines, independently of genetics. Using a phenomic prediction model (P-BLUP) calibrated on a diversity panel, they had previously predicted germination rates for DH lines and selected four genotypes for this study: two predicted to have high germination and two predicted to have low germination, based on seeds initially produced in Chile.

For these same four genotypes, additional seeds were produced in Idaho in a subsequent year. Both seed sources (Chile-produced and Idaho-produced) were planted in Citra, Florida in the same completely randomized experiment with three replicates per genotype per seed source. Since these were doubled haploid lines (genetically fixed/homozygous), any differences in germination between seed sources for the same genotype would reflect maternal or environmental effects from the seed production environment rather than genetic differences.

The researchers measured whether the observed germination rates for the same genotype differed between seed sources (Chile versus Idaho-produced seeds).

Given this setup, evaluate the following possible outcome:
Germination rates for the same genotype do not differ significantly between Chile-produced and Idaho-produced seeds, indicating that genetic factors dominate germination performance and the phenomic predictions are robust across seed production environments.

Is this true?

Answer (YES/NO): NO